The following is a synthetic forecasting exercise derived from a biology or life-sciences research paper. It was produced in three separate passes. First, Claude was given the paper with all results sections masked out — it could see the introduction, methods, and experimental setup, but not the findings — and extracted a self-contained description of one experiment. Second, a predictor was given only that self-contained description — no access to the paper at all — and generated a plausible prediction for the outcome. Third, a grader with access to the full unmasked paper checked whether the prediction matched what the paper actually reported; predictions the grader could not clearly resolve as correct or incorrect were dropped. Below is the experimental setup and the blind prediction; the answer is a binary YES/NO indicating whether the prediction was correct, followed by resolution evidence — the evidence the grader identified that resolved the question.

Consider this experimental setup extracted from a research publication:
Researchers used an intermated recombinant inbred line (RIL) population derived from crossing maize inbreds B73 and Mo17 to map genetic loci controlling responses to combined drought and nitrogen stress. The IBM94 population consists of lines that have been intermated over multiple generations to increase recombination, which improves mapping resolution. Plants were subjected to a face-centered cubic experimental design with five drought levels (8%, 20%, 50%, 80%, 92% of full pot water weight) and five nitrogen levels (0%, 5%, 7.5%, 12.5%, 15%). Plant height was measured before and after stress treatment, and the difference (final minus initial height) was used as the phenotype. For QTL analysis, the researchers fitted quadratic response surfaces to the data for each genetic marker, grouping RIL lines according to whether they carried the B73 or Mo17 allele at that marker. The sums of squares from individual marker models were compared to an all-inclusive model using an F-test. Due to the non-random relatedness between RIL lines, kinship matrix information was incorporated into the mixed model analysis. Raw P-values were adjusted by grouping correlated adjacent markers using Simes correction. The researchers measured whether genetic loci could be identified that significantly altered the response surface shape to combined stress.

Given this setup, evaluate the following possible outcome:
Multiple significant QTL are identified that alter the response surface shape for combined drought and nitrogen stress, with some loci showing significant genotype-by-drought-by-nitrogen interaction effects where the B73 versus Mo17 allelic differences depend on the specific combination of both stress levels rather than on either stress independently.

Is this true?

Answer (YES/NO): YES